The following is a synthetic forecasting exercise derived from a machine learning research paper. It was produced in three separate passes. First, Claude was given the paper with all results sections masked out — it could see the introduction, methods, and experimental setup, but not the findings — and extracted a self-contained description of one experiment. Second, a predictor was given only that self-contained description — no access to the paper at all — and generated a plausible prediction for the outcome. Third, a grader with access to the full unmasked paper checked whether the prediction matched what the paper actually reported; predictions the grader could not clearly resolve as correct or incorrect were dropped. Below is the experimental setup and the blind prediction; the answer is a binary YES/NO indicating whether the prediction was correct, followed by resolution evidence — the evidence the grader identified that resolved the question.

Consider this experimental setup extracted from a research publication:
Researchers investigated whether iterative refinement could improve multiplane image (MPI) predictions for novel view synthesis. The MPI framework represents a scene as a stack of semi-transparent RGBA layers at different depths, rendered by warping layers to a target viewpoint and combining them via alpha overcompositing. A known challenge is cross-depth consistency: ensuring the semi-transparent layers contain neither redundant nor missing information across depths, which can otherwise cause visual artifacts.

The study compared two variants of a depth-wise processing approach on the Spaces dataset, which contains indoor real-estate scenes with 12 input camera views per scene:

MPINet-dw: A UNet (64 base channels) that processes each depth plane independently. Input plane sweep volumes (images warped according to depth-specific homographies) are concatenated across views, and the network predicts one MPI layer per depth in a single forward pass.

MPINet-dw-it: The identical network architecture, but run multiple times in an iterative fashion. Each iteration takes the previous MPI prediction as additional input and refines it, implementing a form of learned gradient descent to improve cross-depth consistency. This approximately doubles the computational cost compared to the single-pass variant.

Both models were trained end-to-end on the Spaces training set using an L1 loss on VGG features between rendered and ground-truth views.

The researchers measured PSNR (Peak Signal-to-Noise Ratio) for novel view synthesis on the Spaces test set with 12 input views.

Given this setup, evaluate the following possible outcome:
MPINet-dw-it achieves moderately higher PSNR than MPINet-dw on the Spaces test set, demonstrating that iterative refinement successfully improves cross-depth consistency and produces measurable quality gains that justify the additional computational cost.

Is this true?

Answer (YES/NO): NO